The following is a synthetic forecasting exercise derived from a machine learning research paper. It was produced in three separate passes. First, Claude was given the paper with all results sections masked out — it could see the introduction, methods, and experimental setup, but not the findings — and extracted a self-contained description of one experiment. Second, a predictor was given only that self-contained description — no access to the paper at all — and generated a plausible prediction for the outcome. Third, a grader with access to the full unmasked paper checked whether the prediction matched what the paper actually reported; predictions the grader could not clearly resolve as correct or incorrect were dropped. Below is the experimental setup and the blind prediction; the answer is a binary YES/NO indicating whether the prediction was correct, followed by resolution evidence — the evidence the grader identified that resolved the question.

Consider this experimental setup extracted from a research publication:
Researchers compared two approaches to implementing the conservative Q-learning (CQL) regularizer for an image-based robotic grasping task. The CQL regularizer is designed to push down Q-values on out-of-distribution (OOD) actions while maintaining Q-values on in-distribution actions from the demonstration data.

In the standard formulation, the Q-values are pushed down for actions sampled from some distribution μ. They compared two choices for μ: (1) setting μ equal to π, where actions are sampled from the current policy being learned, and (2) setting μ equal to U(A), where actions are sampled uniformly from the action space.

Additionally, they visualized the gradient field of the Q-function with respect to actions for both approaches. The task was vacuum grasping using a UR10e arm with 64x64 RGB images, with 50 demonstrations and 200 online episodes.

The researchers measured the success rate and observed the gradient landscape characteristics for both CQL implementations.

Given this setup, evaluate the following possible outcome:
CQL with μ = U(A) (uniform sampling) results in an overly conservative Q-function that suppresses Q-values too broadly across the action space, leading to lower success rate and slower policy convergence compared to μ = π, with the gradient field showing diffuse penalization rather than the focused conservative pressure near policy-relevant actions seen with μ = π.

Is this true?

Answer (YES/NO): NO